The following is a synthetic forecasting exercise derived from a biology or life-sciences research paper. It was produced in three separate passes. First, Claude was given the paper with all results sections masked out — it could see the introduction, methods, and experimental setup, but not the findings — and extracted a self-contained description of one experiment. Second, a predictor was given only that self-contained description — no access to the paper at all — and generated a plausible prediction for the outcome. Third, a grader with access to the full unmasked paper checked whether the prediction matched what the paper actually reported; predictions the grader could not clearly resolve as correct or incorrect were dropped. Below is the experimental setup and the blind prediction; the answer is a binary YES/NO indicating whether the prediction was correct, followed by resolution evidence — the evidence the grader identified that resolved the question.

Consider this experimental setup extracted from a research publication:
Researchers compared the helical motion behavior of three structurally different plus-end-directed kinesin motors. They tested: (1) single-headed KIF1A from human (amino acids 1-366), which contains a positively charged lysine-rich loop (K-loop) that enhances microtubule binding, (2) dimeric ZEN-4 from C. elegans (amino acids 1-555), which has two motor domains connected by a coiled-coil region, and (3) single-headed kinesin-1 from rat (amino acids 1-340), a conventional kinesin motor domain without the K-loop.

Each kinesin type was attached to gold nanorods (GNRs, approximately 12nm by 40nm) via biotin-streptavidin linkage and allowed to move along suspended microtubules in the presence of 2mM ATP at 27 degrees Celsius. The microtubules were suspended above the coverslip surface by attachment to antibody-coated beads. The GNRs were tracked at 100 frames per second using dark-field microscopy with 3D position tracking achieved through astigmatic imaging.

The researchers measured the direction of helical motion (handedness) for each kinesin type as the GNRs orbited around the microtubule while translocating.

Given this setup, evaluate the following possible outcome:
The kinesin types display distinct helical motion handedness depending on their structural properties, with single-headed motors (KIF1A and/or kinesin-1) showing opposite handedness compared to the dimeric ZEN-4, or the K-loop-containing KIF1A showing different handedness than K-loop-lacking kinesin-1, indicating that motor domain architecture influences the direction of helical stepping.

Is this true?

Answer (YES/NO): NO